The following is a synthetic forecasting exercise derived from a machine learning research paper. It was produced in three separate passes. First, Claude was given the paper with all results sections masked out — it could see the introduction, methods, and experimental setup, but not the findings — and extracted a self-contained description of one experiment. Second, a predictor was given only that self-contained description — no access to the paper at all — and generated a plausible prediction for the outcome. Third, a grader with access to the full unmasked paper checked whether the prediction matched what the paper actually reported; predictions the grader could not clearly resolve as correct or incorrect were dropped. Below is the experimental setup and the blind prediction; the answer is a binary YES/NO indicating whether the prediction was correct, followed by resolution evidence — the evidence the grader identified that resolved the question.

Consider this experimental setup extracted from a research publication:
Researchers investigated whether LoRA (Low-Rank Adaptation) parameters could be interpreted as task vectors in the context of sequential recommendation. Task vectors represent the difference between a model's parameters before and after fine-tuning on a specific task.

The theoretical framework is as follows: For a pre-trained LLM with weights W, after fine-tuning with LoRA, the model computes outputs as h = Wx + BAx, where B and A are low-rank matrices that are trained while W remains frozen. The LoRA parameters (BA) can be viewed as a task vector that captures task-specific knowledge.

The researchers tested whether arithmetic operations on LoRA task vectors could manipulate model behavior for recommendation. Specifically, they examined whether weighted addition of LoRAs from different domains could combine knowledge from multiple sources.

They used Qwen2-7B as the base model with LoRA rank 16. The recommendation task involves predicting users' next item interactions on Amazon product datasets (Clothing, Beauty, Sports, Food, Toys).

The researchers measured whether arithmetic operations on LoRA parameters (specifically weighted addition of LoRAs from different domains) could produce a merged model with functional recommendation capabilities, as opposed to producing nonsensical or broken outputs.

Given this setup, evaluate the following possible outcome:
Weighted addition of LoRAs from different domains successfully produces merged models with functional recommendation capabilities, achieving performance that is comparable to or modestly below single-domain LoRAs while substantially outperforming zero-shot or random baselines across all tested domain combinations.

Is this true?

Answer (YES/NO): YES